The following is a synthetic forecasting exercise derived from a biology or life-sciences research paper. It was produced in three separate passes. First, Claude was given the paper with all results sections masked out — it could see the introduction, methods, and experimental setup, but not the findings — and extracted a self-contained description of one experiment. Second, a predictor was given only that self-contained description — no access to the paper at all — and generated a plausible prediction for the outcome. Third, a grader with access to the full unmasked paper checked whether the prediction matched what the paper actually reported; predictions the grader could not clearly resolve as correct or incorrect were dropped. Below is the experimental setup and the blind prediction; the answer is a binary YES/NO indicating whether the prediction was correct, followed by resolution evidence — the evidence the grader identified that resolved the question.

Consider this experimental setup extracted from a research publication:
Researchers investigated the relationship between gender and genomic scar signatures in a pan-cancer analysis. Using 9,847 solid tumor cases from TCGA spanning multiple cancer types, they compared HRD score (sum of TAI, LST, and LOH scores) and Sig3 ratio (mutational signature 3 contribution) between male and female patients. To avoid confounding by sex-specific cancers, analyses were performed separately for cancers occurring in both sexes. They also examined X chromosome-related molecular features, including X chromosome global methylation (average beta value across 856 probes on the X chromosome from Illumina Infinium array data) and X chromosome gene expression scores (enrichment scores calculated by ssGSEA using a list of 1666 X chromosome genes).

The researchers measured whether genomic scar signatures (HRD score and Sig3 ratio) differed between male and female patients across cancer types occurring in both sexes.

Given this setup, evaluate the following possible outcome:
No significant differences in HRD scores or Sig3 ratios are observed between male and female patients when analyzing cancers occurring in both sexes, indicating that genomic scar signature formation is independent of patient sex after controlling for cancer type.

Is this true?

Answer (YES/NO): NO